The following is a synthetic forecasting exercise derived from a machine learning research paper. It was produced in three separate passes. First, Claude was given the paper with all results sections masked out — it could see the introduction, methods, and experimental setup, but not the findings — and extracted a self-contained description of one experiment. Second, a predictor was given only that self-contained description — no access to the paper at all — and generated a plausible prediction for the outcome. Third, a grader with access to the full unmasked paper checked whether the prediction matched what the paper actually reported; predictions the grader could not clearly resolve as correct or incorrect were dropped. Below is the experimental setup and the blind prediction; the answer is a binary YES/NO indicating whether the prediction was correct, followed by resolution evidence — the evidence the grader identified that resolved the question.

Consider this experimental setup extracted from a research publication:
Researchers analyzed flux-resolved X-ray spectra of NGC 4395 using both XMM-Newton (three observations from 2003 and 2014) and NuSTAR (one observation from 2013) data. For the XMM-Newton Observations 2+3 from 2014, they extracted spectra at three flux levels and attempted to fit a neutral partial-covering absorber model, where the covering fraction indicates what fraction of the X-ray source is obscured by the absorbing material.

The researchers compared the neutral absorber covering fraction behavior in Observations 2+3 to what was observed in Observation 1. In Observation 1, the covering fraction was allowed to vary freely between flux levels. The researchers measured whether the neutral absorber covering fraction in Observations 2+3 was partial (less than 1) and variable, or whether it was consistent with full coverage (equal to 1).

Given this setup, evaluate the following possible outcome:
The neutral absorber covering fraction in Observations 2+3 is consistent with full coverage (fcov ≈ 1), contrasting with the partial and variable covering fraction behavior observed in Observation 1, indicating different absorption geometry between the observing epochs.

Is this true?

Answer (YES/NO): YES